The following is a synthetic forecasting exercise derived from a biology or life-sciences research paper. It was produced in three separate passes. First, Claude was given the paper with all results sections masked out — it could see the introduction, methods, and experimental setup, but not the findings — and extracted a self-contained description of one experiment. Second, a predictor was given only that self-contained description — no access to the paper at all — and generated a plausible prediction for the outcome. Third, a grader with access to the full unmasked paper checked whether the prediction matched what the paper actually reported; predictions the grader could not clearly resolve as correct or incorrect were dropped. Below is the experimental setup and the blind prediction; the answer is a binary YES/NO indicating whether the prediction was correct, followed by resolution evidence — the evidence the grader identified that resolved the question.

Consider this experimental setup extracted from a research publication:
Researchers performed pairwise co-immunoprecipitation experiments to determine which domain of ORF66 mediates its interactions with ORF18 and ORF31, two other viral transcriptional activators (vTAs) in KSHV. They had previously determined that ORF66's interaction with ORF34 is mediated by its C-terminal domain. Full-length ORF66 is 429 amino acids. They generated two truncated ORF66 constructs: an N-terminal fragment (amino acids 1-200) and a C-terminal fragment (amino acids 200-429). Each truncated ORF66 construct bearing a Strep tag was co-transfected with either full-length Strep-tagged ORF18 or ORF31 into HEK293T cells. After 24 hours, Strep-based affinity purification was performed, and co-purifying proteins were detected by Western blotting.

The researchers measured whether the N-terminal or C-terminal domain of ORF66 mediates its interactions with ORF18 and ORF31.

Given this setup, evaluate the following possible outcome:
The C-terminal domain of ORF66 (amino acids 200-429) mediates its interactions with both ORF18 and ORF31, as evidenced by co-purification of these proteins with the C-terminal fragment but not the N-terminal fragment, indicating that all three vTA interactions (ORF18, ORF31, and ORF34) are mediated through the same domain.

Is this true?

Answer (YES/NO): NO